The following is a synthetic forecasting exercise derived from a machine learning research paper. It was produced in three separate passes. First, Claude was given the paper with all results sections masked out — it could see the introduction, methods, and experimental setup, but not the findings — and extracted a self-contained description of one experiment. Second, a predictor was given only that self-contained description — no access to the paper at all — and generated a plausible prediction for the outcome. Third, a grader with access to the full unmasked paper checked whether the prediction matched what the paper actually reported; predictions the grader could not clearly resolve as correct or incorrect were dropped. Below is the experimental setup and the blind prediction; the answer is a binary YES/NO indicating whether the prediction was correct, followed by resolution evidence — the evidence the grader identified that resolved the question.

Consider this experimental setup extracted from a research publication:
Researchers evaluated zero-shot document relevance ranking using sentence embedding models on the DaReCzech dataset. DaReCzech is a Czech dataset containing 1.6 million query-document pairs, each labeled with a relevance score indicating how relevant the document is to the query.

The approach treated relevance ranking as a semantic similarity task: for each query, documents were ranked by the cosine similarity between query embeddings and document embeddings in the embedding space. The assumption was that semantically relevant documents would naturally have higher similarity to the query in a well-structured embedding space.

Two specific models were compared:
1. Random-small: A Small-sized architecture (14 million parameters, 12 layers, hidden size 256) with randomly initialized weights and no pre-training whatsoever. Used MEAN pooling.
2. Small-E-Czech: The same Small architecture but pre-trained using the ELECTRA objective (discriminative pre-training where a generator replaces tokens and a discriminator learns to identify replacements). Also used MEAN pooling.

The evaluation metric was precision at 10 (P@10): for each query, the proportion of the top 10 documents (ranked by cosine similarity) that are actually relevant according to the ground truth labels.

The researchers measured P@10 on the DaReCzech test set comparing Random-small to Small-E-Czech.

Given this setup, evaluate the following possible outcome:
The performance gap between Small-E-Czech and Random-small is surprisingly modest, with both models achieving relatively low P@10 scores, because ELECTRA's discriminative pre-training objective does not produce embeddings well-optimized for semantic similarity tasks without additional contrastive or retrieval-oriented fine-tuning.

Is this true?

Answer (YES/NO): NO